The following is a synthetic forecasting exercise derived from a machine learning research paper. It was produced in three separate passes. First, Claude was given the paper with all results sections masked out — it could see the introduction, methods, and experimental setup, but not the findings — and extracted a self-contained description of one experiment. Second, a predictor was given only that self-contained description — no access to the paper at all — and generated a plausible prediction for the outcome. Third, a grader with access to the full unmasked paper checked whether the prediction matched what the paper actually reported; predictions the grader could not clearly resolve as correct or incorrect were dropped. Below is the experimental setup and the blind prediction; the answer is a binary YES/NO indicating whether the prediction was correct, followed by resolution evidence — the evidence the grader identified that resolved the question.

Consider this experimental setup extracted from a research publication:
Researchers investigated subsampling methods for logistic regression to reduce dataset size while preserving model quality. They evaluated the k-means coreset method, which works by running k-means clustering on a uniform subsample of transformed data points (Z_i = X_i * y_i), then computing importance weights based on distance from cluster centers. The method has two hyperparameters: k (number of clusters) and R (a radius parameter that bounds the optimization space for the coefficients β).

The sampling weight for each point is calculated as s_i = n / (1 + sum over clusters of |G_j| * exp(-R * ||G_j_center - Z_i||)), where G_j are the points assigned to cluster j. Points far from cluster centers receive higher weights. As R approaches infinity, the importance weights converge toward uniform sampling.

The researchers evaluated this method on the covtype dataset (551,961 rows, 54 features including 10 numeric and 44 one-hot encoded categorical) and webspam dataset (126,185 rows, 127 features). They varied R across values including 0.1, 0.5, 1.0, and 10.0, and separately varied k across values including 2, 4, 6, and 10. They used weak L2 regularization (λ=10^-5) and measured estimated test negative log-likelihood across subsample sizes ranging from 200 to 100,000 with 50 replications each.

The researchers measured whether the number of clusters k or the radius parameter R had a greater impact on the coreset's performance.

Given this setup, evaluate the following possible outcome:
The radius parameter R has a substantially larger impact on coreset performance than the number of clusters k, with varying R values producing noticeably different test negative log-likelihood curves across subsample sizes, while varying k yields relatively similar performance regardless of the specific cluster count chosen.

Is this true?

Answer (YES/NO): YES